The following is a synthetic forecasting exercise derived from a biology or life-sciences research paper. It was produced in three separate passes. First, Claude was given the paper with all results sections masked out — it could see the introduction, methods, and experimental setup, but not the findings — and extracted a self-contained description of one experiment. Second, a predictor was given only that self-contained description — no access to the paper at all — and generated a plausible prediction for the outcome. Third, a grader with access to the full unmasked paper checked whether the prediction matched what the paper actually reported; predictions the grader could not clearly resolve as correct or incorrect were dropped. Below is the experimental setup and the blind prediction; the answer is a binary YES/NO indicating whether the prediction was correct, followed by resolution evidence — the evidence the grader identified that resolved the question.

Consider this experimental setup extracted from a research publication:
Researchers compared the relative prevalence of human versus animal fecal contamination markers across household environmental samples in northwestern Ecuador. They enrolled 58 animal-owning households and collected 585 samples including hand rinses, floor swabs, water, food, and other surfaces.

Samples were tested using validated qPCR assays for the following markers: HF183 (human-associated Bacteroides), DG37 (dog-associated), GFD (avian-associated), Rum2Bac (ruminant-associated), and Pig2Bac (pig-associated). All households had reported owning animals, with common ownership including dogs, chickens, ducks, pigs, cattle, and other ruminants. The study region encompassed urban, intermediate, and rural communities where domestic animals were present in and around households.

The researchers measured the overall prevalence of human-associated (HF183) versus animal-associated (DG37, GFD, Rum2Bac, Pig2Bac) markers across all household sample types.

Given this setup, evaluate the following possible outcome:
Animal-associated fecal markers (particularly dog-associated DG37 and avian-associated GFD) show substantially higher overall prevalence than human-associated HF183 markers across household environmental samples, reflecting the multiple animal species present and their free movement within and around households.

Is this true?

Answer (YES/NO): NO